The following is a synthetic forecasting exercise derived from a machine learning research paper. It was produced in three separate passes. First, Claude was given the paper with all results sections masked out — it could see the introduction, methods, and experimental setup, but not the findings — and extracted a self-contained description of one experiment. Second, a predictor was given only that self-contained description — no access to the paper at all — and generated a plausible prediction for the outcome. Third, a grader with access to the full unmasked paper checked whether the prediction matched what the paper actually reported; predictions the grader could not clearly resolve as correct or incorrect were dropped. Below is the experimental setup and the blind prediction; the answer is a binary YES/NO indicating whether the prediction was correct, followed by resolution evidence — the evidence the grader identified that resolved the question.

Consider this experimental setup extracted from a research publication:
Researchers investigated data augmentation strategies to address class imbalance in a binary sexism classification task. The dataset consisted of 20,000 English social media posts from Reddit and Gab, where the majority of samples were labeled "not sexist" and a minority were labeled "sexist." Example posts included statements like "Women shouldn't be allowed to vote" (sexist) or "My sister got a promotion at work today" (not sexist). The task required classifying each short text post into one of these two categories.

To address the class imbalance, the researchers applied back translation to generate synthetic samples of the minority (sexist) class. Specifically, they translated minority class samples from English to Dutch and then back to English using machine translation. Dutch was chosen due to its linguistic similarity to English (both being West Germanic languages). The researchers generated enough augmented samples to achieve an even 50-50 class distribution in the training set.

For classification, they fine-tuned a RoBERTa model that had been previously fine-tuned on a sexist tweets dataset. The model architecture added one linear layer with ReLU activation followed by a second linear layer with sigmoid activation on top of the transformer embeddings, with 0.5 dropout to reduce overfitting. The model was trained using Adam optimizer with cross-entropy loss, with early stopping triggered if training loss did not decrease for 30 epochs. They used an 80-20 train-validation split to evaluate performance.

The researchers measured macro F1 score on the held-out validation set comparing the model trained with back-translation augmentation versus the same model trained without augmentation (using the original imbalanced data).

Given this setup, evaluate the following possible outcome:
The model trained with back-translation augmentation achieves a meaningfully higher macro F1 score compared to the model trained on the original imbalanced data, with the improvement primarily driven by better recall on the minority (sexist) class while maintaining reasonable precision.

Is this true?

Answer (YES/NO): NO